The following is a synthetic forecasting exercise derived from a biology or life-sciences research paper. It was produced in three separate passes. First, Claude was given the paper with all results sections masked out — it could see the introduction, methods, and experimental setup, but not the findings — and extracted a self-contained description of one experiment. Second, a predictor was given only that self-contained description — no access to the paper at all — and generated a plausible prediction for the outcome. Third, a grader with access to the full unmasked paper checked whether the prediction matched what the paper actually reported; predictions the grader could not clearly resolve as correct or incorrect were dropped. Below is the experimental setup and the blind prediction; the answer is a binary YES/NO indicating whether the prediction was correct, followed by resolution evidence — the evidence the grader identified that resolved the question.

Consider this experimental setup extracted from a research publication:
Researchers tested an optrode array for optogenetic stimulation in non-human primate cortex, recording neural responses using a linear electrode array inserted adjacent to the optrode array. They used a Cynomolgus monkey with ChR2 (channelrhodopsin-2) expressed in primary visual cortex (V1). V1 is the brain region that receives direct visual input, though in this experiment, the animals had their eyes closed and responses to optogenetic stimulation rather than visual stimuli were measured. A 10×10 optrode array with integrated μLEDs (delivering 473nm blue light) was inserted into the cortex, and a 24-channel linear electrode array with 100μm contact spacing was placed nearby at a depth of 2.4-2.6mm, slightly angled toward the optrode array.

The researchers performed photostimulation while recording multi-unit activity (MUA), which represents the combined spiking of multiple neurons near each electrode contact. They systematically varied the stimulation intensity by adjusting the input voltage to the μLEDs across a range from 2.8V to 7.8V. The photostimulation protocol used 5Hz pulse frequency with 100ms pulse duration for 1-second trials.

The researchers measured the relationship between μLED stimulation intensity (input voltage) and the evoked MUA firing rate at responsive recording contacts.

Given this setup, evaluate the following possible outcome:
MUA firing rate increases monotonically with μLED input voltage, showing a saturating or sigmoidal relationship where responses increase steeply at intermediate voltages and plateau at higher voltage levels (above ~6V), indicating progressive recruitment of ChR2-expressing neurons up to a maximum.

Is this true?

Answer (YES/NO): NO